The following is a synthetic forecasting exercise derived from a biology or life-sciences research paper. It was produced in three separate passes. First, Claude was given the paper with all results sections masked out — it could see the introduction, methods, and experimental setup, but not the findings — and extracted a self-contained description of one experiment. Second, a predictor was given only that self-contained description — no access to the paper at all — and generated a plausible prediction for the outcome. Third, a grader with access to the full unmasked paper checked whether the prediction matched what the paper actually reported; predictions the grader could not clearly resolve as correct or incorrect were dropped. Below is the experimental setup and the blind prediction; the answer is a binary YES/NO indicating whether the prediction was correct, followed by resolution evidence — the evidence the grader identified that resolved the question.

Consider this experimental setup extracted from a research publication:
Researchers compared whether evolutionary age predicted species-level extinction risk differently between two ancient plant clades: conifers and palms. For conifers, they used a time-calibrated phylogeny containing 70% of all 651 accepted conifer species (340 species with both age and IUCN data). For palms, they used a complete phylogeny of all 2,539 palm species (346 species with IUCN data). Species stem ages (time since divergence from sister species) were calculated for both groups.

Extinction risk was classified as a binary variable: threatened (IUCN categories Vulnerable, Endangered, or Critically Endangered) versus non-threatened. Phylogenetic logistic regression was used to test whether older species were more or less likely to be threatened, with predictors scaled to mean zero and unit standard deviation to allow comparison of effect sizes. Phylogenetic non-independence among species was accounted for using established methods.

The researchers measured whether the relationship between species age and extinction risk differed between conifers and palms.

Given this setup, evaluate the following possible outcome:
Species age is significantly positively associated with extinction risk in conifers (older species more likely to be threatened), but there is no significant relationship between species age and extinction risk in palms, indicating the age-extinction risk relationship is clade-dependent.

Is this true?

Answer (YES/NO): NO